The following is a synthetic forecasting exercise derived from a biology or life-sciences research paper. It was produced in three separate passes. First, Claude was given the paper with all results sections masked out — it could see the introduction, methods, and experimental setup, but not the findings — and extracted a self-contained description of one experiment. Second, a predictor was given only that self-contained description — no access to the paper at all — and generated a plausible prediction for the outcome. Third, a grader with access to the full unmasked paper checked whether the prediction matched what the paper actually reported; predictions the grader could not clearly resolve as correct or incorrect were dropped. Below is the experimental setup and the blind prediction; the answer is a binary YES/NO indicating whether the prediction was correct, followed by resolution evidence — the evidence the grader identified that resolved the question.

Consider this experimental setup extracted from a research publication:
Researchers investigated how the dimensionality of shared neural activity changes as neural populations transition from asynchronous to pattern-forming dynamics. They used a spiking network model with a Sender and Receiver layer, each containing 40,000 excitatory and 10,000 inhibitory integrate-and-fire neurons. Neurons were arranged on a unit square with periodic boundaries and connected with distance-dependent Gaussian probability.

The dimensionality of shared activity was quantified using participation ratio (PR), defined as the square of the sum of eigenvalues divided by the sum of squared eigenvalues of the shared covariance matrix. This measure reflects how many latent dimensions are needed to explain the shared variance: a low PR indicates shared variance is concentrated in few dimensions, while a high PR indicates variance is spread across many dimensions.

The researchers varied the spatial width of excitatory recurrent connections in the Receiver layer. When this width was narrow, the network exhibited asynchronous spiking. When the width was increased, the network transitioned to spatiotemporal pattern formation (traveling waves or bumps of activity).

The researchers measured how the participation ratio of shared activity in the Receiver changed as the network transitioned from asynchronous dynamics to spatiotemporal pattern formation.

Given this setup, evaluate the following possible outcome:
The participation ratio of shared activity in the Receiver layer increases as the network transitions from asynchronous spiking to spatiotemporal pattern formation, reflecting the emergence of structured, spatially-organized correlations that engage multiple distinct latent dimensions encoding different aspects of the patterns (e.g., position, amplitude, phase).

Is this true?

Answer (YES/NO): NO